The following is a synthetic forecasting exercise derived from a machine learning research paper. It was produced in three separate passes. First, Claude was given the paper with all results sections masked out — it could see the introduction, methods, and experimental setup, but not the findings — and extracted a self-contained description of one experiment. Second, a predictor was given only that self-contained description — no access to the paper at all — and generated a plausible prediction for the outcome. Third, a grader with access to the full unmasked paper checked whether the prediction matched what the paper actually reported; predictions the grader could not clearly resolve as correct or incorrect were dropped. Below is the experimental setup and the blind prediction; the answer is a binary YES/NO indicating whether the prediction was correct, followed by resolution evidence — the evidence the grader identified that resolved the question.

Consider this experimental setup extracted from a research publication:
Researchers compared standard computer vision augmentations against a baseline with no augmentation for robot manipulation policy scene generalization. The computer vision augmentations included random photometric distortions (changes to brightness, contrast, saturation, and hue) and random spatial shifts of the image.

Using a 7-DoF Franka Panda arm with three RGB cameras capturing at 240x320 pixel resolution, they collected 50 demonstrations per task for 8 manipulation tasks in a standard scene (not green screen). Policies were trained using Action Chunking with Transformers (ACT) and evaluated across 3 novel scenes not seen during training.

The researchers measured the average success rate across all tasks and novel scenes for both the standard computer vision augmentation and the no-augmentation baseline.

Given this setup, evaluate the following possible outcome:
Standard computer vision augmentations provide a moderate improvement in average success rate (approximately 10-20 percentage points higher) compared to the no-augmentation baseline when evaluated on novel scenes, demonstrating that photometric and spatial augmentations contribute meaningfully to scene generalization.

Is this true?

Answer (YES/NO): YES